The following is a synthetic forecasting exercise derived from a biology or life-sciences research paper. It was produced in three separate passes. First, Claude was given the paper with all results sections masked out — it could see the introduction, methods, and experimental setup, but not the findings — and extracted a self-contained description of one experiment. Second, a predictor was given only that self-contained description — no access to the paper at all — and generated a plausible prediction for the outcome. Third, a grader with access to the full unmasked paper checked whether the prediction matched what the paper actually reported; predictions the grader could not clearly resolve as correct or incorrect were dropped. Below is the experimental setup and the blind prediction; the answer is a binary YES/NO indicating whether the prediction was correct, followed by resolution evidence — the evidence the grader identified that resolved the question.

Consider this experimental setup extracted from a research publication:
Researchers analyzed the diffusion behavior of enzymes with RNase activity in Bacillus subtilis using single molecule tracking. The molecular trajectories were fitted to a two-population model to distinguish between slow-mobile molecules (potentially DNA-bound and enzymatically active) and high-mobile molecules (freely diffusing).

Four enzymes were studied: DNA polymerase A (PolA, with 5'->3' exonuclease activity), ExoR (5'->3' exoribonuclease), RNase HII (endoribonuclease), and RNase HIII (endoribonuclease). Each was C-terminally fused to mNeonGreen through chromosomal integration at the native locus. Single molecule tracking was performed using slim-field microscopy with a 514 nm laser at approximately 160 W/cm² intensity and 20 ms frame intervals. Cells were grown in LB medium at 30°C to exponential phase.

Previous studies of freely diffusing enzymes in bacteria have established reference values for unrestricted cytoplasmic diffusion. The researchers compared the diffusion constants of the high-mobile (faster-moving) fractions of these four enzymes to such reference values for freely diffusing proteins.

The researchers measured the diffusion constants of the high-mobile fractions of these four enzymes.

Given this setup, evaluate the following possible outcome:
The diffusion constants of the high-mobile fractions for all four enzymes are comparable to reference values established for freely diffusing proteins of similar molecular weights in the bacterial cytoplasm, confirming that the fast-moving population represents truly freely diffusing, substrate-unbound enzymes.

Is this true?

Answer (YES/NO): NO